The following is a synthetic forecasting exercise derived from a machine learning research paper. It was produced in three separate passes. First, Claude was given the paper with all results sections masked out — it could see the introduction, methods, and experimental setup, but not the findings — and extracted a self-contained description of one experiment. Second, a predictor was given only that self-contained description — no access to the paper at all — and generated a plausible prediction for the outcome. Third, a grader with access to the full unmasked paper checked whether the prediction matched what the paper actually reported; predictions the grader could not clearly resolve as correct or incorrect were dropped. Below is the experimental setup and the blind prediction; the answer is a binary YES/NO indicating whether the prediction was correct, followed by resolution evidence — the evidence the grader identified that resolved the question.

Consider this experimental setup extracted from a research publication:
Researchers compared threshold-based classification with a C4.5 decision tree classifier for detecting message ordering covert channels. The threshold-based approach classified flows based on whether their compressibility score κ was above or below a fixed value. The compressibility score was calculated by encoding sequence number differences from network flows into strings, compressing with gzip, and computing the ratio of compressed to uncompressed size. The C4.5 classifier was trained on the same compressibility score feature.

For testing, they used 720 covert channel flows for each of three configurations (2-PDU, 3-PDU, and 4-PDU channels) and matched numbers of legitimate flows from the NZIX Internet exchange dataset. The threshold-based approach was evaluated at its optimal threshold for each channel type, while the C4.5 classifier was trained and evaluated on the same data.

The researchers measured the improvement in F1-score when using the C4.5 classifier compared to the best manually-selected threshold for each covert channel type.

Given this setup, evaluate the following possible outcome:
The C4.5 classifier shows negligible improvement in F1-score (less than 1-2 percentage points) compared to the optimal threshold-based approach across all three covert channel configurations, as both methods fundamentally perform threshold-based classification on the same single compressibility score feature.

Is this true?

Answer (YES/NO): YES